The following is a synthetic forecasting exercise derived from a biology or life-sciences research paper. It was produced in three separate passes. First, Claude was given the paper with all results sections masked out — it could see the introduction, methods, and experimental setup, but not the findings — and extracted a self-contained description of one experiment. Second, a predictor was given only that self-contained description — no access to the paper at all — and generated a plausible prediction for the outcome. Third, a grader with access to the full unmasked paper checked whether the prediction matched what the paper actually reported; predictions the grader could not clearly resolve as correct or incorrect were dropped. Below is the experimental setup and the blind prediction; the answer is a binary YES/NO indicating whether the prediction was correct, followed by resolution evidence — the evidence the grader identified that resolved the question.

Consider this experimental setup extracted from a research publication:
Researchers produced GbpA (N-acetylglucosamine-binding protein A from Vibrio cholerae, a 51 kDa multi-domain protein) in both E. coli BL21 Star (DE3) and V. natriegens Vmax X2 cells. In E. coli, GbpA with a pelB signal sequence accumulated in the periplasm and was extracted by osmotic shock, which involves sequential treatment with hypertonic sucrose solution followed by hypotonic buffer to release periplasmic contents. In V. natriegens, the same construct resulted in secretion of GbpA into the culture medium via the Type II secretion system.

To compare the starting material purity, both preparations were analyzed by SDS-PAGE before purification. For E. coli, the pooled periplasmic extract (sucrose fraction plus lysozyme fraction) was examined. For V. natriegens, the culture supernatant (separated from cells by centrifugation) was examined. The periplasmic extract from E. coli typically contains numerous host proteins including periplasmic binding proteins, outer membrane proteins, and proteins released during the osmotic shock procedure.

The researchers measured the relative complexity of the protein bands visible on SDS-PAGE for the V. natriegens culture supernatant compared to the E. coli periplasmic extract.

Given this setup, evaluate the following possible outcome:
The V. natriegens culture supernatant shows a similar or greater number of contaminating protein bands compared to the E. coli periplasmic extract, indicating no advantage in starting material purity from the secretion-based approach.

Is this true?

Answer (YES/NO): NO